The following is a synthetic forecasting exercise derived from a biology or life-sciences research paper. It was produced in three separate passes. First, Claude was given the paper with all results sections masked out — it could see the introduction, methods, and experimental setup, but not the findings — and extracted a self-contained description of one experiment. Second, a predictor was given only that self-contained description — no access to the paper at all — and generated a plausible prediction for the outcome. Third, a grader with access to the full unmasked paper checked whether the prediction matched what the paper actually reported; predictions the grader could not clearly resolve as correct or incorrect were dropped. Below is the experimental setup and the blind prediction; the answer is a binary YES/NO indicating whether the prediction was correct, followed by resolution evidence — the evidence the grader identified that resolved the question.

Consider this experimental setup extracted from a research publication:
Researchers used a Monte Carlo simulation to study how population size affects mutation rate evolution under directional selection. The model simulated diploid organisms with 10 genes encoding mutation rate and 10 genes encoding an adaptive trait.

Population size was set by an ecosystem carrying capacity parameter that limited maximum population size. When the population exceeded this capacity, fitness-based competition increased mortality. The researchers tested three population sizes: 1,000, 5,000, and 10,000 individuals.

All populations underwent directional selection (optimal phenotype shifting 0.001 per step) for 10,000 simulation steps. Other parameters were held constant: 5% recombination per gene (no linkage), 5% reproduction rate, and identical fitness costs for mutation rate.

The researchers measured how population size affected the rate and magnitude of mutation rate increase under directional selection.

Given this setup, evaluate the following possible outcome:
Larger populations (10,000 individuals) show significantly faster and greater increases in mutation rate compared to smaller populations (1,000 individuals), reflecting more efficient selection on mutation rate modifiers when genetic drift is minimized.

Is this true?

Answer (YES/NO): NO